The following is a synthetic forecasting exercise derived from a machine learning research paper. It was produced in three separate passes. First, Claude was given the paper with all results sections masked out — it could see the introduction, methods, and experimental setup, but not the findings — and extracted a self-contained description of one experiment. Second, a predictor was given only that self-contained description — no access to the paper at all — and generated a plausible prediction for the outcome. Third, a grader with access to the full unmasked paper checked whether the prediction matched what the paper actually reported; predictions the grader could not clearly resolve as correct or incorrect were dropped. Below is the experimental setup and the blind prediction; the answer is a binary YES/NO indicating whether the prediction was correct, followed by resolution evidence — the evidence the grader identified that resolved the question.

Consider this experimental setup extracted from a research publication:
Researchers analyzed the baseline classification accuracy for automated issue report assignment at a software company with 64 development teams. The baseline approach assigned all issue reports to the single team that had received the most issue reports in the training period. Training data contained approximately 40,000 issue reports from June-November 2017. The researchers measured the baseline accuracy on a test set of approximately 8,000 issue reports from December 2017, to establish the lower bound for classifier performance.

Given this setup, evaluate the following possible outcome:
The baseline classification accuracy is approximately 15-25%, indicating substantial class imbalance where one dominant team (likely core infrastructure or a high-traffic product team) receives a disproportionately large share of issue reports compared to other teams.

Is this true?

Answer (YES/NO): NO